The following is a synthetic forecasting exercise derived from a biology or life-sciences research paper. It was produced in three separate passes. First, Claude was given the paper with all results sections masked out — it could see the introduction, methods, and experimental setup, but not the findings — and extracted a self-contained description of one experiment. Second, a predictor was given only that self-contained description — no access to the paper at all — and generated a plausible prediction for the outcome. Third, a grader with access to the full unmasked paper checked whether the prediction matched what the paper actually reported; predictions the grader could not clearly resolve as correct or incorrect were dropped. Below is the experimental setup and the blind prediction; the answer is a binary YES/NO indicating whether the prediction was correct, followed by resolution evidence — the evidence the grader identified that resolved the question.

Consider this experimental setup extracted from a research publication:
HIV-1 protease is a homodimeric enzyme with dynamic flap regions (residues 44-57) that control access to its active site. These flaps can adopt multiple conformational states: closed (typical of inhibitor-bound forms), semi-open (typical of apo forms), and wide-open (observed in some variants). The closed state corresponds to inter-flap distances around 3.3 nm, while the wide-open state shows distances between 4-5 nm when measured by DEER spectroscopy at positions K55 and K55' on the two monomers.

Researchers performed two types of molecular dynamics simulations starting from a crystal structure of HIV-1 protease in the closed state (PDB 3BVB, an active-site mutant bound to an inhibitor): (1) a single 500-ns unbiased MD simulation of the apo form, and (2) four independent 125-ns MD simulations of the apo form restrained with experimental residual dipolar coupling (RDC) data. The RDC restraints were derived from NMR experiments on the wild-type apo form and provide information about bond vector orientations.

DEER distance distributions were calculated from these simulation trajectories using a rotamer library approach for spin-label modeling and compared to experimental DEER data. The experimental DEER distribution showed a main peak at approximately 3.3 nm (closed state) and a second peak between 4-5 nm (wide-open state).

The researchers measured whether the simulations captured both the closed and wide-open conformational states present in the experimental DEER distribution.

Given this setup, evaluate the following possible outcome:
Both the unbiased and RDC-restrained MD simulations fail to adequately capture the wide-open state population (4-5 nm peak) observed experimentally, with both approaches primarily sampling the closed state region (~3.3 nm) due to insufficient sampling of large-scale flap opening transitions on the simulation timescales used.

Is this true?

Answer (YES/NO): YES